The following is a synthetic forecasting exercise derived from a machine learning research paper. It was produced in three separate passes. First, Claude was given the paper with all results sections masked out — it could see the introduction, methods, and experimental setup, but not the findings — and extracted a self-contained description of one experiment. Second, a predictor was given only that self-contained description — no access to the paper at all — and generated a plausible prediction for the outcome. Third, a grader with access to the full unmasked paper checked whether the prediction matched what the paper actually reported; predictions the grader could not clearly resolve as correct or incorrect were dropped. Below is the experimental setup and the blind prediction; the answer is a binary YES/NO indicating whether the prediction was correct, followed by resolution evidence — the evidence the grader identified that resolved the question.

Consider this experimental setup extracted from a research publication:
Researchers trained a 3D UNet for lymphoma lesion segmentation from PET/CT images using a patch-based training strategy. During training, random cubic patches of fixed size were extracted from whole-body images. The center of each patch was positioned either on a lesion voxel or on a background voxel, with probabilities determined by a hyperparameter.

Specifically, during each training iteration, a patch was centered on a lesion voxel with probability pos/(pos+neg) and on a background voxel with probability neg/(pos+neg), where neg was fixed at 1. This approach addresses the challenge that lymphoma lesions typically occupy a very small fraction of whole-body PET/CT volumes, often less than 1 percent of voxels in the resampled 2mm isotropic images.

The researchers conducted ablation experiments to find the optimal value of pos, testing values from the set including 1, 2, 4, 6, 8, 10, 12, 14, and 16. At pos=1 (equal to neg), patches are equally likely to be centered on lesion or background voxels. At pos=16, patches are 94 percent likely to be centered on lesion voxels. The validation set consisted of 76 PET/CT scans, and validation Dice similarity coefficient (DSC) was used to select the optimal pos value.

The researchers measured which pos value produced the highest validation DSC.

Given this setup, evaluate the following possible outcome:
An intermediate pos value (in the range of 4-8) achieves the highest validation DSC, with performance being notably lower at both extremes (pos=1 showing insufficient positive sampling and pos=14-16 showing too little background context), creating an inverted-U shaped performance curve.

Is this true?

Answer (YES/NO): NO